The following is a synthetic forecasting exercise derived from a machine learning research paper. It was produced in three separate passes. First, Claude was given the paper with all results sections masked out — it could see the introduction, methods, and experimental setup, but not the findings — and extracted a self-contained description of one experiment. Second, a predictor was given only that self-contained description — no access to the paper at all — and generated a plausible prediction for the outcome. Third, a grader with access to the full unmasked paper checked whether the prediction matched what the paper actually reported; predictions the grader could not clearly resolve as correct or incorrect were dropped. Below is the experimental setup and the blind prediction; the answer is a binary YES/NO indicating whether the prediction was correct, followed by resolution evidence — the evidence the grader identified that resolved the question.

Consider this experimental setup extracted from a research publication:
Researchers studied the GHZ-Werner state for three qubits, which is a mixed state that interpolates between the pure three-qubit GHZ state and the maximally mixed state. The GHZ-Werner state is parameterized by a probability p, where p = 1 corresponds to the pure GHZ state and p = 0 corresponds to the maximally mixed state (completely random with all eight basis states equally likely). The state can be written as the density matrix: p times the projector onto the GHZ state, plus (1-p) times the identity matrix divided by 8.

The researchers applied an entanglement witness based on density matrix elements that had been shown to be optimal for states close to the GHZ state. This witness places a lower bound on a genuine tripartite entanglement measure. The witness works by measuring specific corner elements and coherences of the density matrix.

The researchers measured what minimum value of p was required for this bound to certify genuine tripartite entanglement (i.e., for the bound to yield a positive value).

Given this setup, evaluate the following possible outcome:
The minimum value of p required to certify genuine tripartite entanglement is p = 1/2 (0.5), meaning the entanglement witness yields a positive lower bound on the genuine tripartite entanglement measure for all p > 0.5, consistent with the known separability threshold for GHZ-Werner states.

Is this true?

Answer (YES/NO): NO